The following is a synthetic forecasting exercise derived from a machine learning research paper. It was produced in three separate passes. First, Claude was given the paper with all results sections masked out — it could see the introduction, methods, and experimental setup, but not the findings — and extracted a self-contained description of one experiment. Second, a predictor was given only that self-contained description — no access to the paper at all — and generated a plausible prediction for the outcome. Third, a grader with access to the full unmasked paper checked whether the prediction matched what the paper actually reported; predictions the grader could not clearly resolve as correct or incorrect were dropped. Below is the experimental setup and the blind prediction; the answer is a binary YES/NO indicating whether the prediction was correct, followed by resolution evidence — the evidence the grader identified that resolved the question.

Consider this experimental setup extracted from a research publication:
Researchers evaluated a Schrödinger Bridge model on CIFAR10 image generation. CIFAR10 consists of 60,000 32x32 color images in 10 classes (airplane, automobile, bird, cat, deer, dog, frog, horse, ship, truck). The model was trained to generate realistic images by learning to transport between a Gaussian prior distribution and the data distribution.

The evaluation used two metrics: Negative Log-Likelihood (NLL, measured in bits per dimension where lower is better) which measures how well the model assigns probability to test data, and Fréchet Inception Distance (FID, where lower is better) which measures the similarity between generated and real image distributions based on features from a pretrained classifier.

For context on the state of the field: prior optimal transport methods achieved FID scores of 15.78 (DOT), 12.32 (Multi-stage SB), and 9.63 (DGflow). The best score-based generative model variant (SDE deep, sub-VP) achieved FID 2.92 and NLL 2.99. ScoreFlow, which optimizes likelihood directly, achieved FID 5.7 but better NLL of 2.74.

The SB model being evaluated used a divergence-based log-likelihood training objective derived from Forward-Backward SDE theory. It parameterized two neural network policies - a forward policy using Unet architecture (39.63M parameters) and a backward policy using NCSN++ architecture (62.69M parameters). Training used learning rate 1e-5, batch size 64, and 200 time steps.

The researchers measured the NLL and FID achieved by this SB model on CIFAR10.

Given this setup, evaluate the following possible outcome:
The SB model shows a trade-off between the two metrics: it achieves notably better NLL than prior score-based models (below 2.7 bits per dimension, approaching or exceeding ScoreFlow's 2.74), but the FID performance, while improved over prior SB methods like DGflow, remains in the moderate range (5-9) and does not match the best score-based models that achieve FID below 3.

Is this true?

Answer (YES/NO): NO